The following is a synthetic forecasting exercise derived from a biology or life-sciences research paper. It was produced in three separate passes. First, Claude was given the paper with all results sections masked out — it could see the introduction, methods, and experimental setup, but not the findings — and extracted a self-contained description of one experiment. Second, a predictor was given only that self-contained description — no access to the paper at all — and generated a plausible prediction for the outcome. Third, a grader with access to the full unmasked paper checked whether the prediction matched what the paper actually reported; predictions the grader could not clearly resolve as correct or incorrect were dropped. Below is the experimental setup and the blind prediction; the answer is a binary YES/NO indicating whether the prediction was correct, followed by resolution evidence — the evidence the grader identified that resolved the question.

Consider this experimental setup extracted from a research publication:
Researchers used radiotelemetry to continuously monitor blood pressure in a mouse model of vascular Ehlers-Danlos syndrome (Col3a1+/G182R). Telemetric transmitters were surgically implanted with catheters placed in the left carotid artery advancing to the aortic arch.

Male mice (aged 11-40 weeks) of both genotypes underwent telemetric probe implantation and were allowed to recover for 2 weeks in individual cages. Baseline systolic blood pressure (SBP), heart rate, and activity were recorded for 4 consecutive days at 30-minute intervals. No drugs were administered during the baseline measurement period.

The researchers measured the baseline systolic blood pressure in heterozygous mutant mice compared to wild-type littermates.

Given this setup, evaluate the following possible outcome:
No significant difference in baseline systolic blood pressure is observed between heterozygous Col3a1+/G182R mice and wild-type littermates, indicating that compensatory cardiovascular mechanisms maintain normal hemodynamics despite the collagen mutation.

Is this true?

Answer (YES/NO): NO